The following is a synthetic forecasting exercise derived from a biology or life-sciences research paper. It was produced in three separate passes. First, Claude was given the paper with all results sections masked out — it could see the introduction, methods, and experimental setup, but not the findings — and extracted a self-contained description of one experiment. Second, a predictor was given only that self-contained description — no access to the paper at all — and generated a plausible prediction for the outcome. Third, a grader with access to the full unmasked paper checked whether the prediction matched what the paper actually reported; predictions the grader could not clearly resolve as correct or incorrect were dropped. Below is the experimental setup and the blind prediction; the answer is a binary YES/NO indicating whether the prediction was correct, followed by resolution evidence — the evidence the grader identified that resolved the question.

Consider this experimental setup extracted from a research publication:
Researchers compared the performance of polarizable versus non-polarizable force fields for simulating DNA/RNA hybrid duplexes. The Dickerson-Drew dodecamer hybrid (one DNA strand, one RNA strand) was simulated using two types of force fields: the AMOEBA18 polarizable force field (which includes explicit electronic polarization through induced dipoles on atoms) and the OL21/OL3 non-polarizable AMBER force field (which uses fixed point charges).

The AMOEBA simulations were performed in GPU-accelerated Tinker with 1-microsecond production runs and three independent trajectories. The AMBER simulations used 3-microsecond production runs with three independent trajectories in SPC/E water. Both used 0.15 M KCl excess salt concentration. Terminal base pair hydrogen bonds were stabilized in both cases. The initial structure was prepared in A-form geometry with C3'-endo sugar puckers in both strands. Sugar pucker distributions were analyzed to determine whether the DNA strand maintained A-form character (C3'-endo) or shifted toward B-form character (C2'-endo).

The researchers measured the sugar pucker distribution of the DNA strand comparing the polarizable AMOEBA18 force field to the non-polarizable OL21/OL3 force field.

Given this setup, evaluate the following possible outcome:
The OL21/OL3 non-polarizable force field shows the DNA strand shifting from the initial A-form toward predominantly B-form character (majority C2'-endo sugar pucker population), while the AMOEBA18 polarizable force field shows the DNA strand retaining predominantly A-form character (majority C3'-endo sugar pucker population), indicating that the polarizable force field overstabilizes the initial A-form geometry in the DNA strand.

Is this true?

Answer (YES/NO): YES